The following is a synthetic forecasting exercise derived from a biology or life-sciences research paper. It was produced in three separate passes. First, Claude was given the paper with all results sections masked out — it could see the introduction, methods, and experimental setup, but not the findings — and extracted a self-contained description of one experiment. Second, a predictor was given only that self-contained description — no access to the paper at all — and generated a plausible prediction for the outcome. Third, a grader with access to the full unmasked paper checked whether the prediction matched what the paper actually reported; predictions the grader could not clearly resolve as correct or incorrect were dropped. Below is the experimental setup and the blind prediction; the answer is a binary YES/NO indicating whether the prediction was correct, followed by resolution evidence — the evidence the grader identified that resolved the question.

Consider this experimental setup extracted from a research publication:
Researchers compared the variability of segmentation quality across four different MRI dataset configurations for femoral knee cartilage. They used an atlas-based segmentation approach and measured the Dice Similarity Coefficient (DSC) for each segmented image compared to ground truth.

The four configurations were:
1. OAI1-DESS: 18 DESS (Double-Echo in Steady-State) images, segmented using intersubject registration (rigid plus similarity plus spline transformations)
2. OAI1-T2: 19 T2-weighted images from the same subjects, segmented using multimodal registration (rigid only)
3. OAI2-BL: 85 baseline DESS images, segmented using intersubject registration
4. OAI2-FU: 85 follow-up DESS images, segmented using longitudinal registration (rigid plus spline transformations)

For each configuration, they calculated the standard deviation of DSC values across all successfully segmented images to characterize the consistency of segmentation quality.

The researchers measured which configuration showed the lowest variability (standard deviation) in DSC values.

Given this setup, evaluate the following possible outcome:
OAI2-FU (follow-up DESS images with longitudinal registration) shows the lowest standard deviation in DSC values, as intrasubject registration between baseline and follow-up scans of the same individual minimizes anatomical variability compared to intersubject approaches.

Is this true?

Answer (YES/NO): NO